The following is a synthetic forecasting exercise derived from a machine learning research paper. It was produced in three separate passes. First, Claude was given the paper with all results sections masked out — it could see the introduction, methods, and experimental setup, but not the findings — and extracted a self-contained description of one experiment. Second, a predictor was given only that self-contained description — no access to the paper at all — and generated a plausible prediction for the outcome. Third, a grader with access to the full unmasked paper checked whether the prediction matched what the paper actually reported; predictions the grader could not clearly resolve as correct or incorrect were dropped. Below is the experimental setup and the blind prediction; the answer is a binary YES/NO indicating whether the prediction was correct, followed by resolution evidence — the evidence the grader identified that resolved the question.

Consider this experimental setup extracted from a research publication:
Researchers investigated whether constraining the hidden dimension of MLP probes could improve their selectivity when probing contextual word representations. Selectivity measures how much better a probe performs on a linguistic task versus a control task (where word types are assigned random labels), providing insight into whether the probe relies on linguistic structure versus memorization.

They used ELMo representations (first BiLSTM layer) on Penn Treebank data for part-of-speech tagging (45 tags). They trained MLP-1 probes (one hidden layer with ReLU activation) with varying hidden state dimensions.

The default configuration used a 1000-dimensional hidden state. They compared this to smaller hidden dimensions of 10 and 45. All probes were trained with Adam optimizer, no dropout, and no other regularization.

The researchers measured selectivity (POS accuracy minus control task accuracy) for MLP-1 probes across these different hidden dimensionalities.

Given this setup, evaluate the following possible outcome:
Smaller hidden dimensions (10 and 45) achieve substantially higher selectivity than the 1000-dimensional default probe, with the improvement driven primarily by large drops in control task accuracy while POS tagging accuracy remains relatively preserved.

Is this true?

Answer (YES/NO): YES